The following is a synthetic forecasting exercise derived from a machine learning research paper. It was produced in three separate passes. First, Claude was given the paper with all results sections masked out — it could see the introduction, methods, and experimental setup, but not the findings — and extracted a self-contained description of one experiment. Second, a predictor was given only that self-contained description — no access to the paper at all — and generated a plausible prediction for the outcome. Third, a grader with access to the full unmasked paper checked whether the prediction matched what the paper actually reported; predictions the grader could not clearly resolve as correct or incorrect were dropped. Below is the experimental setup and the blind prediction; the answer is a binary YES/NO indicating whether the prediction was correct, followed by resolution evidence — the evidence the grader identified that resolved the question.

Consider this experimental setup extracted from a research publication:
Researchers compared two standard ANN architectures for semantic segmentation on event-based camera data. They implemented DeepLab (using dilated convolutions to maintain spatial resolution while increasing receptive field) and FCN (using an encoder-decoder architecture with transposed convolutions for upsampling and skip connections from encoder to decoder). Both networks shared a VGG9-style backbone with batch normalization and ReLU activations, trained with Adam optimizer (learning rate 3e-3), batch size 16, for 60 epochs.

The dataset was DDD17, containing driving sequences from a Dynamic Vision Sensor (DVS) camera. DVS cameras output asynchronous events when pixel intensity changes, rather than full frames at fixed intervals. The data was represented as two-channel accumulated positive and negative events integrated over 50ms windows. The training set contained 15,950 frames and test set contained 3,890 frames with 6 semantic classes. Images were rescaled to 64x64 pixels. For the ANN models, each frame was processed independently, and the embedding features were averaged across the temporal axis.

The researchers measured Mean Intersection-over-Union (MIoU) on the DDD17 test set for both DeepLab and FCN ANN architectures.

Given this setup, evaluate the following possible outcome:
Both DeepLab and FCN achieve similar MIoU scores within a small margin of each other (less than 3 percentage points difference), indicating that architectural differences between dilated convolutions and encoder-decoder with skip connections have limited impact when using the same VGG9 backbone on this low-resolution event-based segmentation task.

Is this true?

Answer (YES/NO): NO